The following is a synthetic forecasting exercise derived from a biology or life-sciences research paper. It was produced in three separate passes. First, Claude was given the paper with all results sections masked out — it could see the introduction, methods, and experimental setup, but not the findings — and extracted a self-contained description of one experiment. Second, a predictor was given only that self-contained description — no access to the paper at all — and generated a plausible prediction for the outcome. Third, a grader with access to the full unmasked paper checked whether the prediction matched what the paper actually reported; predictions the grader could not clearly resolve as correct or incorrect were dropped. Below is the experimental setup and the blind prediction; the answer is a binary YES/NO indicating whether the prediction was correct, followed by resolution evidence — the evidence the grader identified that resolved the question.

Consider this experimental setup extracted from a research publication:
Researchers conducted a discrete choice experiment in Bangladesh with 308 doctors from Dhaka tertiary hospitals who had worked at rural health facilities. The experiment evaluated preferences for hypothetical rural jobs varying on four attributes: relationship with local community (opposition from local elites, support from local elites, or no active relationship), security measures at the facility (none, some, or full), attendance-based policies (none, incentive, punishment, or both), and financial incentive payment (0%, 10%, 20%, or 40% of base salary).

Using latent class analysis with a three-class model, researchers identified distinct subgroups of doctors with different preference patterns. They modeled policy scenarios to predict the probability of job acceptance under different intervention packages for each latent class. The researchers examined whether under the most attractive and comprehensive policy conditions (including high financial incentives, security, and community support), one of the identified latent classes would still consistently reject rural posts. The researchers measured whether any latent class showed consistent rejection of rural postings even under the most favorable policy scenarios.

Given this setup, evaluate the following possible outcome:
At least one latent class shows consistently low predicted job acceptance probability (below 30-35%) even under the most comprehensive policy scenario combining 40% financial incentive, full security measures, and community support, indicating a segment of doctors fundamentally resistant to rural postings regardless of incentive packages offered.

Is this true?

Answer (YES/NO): NO